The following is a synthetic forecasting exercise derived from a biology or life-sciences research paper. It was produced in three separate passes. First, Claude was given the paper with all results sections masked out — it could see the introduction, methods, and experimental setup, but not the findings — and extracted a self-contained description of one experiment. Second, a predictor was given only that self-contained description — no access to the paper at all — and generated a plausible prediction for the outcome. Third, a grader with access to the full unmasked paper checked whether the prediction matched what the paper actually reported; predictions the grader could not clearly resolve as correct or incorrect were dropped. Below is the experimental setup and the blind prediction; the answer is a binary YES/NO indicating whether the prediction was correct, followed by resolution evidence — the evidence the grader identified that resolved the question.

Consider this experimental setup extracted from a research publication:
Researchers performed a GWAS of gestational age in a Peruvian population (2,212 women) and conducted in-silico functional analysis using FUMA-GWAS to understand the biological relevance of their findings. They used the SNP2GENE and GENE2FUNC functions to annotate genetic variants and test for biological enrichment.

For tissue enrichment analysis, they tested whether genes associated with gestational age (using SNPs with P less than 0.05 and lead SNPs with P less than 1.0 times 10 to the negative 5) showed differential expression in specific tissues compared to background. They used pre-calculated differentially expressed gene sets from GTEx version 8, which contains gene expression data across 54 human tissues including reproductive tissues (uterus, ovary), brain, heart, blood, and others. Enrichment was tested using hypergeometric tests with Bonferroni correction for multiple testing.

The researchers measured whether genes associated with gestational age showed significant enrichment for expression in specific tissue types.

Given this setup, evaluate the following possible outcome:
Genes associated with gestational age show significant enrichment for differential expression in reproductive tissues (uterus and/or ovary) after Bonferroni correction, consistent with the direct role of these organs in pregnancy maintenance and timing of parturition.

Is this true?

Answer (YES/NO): NO